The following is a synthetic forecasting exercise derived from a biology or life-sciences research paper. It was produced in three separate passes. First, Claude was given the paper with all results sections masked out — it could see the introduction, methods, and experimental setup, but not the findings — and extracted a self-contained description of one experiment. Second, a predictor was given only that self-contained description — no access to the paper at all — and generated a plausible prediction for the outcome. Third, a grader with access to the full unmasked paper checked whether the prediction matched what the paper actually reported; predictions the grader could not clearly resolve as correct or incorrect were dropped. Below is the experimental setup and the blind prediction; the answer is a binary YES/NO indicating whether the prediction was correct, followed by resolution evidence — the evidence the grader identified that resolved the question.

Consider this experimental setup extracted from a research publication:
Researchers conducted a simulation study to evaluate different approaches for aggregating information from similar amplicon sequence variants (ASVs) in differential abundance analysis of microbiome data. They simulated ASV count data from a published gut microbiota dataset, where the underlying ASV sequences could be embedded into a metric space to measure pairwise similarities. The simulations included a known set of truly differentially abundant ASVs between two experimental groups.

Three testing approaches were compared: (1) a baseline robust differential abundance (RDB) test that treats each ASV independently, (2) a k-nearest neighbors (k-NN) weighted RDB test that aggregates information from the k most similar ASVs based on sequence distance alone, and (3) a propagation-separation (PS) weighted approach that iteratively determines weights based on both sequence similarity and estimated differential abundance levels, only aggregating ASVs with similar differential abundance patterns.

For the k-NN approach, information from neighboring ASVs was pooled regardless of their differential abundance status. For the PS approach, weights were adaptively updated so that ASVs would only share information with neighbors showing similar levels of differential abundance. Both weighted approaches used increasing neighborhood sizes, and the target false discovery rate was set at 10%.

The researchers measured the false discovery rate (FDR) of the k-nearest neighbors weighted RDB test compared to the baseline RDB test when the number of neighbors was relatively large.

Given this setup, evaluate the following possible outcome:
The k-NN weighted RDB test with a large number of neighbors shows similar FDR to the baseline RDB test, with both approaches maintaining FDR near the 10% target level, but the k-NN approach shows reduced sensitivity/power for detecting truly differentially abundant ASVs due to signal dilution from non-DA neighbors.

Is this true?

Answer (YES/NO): NO